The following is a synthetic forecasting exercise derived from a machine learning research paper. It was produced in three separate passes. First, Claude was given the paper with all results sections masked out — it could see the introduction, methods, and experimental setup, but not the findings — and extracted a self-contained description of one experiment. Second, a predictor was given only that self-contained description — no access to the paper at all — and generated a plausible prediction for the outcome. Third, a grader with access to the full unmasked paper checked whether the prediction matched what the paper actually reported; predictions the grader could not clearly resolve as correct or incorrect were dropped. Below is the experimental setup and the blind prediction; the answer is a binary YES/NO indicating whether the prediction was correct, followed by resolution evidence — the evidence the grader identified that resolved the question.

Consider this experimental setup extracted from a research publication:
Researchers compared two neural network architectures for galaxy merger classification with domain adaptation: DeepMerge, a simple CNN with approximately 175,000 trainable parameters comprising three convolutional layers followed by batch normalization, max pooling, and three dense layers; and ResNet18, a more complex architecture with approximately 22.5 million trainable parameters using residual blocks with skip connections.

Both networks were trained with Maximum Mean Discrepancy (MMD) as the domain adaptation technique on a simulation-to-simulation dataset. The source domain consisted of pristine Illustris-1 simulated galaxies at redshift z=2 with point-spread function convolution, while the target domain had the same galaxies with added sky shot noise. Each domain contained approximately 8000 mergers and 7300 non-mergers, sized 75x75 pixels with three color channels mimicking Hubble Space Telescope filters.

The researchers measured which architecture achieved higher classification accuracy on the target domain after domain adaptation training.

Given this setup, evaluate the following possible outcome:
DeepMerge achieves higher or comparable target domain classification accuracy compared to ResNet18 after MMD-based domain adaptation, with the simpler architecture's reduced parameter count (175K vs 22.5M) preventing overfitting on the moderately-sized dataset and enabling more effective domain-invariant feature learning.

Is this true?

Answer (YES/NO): YES